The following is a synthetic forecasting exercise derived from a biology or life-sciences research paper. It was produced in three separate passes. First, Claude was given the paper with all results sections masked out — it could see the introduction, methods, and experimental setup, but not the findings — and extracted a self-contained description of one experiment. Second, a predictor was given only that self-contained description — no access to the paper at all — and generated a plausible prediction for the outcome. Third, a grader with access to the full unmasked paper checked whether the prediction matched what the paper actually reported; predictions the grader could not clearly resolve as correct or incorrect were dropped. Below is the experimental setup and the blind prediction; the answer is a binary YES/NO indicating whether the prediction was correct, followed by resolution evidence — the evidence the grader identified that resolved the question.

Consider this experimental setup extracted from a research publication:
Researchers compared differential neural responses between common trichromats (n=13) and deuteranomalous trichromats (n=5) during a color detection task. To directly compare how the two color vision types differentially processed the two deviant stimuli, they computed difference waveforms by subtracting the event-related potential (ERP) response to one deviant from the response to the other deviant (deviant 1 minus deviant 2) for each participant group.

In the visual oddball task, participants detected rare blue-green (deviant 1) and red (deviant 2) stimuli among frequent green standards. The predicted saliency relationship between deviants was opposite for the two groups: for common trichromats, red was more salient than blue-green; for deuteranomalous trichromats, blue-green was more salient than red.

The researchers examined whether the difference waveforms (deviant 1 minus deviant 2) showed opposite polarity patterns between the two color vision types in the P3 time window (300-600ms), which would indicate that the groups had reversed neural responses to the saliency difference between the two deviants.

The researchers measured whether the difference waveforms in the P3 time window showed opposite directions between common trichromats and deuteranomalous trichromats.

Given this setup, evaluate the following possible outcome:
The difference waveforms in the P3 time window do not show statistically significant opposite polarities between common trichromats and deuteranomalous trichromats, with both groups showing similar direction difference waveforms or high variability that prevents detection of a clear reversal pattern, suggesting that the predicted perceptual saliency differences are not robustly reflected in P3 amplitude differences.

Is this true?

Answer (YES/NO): NO